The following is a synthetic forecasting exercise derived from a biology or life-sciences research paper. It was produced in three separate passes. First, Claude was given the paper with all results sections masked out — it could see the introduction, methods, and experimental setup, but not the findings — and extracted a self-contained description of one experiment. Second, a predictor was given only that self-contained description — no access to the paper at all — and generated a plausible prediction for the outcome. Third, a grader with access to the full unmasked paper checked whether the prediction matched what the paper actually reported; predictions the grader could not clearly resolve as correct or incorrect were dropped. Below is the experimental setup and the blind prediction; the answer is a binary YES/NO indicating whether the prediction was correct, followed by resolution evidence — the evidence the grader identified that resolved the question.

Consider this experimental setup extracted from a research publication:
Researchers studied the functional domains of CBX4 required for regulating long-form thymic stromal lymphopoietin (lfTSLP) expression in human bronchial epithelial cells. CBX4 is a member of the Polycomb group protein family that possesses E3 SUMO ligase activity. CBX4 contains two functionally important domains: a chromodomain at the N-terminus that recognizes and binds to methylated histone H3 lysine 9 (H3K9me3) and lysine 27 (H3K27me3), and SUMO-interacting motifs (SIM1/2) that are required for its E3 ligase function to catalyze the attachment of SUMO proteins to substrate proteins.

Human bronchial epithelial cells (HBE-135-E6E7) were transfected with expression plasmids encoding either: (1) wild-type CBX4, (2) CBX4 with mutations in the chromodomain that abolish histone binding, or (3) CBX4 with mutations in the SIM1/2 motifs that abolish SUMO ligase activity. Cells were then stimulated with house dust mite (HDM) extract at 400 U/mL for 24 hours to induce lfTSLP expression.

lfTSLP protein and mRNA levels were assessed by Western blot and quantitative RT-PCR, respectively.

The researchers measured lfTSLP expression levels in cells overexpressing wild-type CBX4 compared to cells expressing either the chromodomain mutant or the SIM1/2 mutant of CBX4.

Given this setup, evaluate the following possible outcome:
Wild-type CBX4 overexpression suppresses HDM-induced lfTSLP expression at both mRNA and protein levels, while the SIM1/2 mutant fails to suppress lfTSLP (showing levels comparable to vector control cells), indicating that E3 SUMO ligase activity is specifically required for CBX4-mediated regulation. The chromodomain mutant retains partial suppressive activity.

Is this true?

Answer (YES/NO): NO